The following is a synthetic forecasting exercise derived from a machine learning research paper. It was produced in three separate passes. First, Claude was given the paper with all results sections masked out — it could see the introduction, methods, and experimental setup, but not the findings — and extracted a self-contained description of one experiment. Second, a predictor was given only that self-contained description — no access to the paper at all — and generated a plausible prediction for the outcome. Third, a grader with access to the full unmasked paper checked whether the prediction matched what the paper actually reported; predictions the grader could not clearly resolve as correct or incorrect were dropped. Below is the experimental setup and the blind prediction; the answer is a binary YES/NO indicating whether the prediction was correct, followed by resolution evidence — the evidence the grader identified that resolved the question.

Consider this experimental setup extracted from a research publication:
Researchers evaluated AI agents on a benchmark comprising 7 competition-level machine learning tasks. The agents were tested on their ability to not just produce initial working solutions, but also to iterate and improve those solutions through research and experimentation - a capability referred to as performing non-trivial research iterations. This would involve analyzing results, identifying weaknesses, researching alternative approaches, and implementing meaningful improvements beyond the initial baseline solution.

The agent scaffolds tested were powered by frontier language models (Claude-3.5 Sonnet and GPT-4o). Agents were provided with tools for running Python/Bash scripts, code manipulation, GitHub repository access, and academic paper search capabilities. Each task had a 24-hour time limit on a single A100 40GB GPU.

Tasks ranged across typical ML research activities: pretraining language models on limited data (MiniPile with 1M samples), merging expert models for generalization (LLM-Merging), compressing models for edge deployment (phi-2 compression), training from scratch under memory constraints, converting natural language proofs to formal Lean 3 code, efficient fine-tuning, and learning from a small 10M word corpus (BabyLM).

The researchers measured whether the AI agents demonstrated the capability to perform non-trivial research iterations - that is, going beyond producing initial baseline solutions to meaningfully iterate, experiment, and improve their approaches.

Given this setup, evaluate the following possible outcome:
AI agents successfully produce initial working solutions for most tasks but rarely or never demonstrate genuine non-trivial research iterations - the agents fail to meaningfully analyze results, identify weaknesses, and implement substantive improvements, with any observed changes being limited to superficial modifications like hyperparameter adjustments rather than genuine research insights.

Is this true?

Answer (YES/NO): YES